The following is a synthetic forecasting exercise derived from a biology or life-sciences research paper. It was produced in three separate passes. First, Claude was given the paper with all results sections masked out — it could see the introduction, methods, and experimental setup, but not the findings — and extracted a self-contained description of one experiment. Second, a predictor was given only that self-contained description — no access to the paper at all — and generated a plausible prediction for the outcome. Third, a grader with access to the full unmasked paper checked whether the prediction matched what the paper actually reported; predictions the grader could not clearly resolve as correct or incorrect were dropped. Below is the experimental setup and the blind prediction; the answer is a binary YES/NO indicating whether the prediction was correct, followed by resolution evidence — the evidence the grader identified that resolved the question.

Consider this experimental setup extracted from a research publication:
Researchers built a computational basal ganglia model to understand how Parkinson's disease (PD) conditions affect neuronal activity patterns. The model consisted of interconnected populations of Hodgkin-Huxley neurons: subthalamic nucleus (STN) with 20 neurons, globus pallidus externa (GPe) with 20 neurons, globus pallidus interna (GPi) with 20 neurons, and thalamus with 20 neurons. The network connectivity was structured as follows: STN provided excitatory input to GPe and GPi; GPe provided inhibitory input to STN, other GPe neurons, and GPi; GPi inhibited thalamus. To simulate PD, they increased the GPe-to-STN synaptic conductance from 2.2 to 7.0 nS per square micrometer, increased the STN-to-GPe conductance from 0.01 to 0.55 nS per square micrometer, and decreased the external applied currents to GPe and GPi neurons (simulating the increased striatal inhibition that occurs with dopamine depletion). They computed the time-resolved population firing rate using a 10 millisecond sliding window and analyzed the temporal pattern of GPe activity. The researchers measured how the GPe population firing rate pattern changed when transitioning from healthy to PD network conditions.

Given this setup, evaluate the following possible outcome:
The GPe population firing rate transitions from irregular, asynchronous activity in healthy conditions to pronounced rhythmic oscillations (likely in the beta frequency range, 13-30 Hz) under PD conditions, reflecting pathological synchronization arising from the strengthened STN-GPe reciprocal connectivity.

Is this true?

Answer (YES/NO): YES